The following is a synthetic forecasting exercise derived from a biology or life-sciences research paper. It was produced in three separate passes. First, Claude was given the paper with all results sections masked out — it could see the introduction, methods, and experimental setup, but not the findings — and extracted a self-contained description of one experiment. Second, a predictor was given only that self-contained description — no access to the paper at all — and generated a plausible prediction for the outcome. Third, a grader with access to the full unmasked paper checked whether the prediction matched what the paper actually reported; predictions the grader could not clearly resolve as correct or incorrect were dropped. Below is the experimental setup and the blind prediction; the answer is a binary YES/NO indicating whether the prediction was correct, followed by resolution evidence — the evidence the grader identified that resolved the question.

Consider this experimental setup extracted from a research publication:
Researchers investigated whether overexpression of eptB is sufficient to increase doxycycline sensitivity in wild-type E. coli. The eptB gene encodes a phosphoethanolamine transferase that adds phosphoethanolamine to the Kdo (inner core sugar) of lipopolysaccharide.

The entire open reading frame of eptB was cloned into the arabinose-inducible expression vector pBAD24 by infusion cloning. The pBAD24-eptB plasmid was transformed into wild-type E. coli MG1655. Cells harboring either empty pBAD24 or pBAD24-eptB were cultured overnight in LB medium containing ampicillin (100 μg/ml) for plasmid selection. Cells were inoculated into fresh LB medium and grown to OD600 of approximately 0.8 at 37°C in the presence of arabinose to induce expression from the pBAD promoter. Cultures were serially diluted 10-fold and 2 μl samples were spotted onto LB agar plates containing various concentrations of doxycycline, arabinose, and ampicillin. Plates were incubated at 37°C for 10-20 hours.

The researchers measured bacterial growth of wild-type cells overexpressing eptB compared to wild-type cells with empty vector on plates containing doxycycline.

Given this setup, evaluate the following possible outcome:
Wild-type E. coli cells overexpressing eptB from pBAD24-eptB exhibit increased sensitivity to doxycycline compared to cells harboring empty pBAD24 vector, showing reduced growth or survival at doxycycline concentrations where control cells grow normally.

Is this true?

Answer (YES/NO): YES